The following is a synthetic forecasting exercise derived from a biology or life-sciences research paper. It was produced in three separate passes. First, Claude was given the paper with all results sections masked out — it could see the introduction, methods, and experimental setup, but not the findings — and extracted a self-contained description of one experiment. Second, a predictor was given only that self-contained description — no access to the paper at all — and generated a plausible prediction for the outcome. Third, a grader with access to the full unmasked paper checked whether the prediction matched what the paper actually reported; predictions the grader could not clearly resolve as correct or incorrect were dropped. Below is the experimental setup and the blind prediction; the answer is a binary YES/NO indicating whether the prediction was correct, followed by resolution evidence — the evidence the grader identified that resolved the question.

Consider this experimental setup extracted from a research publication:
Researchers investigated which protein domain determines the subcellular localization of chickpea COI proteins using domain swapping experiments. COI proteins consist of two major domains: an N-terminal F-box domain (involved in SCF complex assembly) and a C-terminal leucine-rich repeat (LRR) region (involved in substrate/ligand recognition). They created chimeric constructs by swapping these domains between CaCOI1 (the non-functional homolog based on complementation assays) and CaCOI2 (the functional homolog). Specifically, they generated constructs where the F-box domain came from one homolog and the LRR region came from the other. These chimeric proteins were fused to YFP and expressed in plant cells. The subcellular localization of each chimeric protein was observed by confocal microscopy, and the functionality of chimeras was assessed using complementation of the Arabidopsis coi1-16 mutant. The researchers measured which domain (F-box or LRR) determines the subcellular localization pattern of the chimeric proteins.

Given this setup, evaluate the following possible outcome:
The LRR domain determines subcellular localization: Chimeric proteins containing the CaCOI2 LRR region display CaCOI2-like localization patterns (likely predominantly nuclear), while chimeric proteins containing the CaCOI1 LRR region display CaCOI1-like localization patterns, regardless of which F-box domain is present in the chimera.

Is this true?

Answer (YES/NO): YES